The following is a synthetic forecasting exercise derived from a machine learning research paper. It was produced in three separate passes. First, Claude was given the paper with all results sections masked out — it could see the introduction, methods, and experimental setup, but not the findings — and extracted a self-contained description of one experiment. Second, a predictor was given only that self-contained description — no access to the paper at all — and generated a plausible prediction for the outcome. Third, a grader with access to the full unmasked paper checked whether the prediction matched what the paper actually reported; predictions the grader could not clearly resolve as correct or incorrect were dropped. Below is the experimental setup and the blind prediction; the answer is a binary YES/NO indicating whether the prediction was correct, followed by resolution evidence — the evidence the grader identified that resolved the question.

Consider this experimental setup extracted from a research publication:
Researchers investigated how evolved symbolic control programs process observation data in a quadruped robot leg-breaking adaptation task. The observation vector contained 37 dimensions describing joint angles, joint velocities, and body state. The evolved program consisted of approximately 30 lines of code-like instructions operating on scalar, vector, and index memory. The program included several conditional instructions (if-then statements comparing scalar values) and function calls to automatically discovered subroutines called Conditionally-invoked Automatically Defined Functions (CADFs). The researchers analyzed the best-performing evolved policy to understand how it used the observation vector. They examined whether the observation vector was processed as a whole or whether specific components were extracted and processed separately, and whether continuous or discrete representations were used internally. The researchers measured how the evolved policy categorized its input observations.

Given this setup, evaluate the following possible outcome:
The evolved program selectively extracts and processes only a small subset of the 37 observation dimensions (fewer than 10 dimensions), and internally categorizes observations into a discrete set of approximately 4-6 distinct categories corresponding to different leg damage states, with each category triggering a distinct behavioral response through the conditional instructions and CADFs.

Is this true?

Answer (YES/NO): NO